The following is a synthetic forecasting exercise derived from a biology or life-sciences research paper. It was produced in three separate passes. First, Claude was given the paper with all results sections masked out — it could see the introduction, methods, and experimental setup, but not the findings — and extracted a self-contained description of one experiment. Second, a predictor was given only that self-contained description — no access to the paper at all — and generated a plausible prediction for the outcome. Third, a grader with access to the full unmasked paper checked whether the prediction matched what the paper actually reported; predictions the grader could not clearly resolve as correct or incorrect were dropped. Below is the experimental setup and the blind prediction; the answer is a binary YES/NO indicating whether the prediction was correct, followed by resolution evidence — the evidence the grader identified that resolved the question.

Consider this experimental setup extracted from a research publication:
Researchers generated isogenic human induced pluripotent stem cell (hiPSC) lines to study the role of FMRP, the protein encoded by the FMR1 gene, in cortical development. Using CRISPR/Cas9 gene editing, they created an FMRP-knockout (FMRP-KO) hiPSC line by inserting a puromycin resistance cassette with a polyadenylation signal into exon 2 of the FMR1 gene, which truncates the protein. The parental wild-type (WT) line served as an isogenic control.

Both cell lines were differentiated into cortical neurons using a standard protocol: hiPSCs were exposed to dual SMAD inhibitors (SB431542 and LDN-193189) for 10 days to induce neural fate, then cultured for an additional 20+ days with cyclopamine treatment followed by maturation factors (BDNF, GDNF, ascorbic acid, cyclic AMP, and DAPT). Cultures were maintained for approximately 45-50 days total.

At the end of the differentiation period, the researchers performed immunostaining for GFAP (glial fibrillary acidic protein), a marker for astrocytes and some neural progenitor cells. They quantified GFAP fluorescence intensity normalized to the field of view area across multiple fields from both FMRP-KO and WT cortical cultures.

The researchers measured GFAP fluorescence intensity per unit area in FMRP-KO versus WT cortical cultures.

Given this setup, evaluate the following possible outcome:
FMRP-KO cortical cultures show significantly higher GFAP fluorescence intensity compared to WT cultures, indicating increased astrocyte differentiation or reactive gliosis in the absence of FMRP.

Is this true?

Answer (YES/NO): YES